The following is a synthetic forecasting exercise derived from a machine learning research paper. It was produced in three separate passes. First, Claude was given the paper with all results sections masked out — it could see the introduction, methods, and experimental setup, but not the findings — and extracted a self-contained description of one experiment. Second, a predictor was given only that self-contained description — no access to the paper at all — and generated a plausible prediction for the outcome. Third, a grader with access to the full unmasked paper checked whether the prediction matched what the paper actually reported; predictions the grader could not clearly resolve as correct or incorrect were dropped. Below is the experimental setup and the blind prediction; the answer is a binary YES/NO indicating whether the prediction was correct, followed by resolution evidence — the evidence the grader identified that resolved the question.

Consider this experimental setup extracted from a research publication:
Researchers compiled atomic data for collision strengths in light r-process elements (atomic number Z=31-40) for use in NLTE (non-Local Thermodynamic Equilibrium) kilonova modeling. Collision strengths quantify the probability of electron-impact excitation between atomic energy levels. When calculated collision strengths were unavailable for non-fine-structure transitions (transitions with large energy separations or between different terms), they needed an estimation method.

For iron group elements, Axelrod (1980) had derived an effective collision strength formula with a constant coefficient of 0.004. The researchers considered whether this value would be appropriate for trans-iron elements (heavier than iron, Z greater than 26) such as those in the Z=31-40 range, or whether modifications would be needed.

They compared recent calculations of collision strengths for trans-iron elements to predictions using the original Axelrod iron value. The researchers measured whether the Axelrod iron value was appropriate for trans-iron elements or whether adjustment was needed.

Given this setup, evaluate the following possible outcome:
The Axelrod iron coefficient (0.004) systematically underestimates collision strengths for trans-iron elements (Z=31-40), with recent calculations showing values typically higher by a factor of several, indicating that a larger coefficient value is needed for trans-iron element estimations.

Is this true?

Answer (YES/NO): YES